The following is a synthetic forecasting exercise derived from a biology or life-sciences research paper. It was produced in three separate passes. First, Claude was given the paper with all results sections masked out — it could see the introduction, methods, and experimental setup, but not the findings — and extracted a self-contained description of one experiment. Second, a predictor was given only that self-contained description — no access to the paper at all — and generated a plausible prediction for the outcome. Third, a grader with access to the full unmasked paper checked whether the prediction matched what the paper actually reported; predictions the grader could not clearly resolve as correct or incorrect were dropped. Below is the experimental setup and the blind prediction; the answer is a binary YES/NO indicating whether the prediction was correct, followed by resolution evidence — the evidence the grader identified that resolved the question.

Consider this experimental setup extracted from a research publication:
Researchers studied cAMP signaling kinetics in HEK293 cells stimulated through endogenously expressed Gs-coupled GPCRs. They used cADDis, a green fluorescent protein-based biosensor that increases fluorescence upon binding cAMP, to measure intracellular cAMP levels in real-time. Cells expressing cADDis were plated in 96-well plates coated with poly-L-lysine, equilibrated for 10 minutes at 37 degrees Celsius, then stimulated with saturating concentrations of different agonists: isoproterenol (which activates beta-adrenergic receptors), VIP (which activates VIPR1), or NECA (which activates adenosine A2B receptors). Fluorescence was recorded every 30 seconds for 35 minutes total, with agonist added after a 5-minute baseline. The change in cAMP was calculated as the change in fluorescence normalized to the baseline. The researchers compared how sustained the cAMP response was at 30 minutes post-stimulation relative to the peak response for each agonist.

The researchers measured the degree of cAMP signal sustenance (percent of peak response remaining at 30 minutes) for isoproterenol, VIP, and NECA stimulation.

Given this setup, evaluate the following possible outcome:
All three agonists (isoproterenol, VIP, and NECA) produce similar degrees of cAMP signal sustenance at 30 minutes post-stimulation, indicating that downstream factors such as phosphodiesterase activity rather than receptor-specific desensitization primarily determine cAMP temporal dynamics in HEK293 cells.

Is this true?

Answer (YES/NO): NO